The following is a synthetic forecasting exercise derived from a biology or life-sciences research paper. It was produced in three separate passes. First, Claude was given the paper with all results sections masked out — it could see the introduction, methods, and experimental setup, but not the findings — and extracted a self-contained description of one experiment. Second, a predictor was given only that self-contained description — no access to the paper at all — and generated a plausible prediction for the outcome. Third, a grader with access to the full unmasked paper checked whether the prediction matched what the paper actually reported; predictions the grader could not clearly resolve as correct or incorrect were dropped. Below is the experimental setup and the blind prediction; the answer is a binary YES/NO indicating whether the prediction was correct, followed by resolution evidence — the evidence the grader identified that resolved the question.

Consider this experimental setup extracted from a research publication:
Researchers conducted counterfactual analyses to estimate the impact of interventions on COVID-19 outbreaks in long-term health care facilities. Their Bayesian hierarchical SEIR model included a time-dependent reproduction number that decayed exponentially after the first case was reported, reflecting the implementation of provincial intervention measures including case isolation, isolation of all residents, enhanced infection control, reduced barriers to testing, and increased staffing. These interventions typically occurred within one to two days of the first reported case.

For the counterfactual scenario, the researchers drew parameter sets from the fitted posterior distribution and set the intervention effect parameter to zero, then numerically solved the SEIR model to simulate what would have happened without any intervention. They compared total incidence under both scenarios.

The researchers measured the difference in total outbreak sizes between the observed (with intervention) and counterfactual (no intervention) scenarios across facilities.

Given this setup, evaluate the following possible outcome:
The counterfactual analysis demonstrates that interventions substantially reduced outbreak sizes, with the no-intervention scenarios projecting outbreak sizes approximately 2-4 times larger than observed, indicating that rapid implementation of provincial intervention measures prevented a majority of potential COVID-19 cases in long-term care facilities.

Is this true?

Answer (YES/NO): YES